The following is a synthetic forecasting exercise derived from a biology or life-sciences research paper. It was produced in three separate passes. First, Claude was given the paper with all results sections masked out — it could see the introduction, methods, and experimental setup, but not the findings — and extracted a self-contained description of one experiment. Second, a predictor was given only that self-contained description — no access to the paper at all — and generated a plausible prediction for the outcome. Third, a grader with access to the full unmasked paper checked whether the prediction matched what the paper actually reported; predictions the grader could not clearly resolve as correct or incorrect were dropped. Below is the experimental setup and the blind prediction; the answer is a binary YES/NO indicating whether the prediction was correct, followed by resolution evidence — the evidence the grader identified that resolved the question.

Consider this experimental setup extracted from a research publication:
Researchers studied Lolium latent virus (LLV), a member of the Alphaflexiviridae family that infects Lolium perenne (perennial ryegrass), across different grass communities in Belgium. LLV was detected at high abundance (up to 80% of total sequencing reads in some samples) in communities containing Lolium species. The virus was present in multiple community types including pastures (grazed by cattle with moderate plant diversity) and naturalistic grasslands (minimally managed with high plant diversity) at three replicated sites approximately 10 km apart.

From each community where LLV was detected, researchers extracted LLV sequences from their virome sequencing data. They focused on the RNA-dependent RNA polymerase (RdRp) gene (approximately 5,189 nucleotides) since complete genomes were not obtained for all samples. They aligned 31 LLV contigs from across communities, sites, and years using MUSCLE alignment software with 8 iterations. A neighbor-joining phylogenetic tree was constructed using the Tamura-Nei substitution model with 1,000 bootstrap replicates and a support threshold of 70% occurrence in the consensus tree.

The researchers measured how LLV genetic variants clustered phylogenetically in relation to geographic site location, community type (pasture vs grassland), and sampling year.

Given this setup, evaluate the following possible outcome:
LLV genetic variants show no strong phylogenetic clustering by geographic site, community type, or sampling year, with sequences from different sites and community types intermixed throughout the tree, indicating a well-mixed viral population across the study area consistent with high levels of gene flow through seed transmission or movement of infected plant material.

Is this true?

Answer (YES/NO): NO